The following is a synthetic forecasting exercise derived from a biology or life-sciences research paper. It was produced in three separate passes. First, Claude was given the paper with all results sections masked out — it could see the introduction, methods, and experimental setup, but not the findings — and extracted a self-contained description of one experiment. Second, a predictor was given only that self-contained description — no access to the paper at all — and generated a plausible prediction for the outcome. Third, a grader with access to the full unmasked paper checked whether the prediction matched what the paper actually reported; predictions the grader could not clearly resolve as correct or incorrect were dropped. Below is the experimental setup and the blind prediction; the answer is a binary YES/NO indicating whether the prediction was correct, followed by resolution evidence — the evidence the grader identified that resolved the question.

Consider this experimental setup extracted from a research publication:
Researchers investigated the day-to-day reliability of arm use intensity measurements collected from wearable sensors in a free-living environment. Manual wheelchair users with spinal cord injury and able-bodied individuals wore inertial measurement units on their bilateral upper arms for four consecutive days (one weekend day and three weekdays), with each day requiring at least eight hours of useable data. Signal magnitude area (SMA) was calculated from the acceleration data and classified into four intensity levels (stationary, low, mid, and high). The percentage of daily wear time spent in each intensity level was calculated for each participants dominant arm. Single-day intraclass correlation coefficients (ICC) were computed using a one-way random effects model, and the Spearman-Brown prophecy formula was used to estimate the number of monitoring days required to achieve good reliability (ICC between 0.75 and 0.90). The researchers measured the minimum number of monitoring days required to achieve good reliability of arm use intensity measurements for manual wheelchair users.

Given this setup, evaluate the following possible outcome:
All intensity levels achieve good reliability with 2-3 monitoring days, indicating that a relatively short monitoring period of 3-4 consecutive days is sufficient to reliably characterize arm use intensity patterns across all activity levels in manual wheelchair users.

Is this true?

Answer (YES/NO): NO